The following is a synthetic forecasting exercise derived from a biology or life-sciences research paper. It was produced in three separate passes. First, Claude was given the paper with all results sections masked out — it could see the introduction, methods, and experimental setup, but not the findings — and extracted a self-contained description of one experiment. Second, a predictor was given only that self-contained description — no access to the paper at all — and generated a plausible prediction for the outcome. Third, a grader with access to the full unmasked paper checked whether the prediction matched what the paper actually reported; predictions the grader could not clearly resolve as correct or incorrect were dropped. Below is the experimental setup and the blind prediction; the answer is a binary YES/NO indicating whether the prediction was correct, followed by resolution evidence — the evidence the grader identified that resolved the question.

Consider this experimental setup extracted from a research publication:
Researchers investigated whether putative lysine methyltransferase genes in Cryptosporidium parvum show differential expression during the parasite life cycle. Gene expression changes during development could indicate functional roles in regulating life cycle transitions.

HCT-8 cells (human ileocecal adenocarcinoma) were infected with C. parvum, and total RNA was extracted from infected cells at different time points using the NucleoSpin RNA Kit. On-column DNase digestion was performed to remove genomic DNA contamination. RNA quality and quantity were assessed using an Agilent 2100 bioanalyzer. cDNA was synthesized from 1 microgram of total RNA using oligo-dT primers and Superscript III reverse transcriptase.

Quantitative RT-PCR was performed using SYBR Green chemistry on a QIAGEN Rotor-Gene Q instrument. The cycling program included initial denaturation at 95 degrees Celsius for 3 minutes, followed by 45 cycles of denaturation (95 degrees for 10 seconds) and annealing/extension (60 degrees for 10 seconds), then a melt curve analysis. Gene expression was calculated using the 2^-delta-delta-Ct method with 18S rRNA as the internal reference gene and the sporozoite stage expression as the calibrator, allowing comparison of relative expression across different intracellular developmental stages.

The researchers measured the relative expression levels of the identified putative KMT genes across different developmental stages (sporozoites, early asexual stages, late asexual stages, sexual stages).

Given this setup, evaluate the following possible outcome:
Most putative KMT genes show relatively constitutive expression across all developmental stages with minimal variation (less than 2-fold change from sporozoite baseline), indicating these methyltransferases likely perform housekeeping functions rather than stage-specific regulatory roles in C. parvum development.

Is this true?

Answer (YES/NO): NO